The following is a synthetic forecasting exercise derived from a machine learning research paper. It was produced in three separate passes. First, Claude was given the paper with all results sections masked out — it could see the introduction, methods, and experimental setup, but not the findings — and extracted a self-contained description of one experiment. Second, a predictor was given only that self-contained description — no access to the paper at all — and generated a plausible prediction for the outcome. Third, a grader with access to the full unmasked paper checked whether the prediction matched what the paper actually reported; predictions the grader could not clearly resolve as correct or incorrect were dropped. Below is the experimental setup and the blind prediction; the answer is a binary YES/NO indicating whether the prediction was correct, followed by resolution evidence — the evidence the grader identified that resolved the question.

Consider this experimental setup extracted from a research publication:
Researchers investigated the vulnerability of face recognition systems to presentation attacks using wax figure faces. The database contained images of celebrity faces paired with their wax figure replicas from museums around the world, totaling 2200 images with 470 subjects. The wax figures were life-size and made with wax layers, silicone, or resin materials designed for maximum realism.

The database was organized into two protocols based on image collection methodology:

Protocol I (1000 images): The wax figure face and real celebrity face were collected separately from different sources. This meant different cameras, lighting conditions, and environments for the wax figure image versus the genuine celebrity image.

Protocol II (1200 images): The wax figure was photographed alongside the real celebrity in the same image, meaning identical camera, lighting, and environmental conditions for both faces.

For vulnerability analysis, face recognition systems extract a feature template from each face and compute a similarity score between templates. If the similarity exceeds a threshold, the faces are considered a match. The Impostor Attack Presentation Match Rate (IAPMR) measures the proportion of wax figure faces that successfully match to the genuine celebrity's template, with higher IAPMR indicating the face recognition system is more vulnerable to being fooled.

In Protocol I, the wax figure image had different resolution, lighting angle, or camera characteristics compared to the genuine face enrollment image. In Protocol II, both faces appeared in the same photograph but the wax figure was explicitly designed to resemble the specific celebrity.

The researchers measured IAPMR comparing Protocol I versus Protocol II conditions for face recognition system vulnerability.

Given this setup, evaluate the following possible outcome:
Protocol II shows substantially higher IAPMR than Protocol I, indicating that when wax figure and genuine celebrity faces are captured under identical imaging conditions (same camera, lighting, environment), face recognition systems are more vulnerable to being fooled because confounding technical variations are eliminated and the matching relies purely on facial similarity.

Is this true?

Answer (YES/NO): YES